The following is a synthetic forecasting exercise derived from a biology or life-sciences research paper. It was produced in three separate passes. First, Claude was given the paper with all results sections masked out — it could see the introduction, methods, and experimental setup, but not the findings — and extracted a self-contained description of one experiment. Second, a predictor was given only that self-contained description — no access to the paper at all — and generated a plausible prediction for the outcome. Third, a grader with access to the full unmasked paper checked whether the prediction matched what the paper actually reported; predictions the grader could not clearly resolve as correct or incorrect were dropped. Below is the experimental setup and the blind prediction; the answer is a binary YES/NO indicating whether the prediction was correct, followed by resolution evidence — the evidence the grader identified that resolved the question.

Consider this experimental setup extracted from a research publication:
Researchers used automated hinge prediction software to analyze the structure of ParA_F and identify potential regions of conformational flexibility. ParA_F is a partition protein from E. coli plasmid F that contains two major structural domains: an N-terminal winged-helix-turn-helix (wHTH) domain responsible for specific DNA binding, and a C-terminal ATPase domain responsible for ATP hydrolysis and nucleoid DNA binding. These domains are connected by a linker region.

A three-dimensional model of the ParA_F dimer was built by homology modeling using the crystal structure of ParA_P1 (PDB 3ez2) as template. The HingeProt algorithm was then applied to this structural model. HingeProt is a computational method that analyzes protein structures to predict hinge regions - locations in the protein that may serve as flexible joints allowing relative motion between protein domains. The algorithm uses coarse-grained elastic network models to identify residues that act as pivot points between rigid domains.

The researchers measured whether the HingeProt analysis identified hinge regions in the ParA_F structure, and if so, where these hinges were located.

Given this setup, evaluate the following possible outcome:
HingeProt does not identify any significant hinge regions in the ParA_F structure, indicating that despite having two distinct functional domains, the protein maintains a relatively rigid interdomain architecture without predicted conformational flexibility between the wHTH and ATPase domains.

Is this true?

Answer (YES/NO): NO